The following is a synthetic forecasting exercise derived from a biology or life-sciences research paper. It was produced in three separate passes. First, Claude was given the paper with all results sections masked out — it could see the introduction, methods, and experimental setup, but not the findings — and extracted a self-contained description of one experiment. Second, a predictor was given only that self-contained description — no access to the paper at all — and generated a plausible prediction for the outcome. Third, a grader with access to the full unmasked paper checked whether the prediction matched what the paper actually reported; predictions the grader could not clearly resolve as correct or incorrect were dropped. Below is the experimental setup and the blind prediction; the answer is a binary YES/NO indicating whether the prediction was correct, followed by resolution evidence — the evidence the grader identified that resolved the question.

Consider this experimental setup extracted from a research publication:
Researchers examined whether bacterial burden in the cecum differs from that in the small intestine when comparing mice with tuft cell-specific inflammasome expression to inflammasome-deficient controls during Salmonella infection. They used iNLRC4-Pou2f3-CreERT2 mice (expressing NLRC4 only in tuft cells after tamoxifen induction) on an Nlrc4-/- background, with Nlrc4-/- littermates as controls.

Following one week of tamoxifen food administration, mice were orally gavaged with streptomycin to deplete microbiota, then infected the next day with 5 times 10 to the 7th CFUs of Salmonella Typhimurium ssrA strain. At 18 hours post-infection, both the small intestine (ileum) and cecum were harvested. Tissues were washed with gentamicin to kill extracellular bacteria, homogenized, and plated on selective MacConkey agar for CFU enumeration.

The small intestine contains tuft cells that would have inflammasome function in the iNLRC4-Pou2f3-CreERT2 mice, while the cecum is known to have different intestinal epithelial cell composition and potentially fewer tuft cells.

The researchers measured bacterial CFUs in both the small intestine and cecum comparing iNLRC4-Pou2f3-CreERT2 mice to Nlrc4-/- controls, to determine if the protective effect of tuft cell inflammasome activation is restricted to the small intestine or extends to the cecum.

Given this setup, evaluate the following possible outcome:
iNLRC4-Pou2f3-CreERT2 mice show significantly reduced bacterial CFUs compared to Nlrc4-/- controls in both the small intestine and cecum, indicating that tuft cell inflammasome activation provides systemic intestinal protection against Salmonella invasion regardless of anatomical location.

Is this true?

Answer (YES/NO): NO